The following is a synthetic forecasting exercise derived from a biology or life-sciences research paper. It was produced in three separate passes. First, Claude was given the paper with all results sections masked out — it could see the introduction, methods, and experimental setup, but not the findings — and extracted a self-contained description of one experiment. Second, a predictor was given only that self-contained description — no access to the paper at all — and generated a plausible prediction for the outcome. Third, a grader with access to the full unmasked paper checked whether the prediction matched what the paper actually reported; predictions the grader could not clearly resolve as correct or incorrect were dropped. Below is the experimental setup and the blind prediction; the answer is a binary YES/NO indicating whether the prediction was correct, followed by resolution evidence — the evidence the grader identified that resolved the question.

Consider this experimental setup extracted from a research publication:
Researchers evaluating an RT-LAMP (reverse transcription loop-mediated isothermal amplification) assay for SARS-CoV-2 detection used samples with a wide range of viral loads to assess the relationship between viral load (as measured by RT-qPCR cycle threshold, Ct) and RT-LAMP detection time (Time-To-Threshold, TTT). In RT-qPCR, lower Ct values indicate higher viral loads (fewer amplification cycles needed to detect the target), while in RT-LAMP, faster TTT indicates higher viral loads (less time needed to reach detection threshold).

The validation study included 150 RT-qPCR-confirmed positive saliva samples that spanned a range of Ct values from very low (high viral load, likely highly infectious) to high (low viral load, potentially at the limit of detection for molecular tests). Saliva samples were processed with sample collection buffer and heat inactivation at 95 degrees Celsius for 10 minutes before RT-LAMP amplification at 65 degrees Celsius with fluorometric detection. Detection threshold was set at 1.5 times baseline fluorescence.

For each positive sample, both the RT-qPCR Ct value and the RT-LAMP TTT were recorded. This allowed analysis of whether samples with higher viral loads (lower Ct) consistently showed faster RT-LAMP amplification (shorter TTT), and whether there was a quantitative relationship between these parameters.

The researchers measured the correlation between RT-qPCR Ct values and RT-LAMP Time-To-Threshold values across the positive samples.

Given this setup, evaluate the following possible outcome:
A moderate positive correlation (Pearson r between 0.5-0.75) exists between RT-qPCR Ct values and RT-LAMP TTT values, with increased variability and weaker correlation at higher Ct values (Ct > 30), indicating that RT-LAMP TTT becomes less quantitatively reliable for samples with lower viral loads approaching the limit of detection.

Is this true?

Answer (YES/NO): NO